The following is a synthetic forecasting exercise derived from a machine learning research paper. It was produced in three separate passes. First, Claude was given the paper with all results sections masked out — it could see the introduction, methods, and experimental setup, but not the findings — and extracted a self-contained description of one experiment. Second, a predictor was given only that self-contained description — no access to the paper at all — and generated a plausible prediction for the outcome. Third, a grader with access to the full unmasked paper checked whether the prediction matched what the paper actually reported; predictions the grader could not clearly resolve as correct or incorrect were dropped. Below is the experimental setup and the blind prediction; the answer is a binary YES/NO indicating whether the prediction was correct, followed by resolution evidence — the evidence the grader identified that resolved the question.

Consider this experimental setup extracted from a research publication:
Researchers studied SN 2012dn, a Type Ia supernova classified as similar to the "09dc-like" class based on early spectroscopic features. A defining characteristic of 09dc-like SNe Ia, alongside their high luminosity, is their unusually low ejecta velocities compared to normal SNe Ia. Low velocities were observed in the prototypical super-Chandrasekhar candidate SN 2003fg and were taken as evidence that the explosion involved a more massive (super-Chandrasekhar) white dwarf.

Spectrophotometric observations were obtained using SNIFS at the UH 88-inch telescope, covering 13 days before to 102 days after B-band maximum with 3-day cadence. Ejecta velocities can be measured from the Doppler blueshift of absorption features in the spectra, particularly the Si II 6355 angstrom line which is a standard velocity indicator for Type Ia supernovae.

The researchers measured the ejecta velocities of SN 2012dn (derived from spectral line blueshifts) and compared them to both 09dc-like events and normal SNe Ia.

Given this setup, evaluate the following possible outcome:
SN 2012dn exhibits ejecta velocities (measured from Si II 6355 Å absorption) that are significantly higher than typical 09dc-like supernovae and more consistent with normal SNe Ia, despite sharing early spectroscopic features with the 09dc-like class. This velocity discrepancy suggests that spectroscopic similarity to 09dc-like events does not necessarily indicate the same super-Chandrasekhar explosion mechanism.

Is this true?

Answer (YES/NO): YES